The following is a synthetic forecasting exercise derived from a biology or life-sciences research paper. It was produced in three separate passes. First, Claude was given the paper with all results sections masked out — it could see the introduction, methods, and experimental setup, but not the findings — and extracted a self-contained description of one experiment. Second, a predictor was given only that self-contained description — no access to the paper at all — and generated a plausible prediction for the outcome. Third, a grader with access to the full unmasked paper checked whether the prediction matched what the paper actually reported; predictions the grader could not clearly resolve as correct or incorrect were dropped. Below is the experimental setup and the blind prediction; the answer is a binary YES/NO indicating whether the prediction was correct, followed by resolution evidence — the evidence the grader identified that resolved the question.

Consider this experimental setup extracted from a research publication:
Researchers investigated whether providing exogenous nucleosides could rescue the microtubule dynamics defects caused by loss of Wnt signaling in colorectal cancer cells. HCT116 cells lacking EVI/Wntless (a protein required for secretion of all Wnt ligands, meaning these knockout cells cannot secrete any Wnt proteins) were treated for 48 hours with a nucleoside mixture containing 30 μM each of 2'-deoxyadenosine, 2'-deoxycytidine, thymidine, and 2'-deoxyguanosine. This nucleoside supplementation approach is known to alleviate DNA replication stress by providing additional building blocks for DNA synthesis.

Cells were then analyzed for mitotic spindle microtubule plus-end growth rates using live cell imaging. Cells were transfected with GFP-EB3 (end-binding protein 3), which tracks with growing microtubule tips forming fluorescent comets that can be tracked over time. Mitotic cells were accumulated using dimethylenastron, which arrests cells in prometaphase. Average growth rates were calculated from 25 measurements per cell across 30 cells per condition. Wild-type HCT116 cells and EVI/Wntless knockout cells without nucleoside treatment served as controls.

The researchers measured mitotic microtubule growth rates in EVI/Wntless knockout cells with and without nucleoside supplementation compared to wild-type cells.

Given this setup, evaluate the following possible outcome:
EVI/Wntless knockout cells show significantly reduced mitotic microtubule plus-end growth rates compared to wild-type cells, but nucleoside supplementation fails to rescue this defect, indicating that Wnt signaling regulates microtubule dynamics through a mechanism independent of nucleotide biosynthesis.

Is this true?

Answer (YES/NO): NO